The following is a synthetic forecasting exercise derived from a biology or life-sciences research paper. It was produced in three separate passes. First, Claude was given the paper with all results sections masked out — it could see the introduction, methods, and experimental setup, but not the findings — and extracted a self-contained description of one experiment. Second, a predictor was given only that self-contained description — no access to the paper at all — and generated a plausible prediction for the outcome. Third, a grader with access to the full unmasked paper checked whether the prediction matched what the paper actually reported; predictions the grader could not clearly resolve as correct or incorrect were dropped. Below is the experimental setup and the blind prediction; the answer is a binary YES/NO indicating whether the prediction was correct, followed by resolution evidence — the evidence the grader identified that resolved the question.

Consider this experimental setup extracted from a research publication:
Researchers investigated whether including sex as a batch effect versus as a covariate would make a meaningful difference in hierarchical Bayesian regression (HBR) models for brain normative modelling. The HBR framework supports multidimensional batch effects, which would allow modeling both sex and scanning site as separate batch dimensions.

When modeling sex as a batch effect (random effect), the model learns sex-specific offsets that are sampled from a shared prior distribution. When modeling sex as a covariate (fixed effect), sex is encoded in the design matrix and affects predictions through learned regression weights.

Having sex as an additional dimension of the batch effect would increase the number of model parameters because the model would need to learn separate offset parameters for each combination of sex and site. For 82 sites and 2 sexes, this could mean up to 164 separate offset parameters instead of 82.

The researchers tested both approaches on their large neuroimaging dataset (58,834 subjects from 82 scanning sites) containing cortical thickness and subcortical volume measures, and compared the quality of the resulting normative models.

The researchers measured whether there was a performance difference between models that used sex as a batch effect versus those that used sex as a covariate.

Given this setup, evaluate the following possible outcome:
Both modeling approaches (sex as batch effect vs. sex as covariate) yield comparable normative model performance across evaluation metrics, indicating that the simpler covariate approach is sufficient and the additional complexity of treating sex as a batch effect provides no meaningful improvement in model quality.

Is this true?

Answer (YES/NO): YES